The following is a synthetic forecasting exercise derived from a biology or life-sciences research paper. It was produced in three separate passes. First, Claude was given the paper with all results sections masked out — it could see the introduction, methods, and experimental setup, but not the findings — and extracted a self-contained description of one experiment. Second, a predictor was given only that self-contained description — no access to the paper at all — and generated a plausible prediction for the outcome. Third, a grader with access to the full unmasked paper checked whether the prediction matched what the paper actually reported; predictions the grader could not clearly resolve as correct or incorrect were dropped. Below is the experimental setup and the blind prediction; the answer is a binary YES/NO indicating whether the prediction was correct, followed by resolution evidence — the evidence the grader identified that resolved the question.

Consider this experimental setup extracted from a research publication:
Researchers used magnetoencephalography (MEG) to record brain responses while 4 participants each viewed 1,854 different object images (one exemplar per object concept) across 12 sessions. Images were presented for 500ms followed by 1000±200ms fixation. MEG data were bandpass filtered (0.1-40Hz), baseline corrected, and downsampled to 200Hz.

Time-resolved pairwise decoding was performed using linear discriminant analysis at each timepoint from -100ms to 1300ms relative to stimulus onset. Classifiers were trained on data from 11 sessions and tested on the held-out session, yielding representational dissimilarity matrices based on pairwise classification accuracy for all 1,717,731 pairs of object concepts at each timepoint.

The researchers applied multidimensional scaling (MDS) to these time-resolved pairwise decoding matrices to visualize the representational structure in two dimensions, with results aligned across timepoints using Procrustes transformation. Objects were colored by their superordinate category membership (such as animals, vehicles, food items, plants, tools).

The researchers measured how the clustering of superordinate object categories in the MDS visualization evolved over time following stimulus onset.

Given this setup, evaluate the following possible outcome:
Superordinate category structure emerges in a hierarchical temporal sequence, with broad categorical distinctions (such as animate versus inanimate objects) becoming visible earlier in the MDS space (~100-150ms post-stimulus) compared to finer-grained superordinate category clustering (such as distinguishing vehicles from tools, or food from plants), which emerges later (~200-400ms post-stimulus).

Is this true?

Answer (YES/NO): NO